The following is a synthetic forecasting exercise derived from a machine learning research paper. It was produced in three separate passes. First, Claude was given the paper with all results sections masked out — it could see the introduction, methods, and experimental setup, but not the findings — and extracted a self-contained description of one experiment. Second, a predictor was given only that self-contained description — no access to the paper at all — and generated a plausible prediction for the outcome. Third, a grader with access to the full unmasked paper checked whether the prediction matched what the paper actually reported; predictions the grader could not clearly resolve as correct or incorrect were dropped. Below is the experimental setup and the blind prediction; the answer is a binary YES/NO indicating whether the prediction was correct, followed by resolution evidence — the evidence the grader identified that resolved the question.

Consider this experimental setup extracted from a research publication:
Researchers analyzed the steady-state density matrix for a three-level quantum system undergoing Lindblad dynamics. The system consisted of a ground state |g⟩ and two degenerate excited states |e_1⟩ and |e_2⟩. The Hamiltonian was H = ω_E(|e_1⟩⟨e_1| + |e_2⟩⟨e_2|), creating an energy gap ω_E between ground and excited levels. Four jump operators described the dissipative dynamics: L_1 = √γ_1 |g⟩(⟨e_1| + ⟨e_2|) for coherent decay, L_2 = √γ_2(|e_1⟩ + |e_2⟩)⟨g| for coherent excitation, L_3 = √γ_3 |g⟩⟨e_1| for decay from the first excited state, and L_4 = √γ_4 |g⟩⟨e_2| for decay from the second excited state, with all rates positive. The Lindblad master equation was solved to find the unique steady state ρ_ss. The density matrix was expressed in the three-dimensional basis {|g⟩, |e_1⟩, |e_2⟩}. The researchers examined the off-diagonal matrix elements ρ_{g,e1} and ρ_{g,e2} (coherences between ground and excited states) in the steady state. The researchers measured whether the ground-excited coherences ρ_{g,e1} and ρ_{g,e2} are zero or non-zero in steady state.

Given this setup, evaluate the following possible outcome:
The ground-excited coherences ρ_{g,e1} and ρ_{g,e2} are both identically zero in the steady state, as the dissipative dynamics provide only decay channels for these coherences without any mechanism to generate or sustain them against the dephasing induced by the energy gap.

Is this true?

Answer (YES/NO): YES